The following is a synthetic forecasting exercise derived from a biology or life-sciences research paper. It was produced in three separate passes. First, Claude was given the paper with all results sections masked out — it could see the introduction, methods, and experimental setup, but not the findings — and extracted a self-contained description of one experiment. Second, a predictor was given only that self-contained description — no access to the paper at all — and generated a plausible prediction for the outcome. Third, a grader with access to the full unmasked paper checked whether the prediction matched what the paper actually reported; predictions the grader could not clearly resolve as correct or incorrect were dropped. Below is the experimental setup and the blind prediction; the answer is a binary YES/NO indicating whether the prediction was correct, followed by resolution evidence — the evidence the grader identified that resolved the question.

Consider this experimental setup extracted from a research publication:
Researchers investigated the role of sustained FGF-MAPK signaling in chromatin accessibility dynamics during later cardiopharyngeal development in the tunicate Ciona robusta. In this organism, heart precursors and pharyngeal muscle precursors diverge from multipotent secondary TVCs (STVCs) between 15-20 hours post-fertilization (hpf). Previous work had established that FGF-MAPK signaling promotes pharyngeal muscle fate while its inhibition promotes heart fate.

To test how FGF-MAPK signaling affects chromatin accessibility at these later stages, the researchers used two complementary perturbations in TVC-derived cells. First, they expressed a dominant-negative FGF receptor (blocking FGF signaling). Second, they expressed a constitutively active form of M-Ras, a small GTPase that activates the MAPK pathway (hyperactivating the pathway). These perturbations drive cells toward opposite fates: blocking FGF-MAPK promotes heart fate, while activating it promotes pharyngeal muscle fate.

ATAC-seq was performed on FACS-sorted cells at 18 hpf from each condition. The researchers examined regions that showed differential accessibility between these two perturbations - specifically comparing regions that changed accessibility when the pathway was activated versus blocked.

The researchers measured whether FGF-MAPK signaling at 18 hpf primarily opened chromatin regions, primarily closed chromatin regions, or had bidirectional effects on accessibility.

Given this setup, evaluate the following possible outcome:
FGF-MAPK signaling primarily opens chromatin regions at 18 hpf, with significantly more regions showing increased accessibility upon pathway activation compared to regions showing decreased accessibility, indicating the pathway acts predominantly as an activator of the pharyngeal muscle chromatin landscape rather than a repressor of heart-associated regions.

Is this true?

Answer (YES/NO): NO